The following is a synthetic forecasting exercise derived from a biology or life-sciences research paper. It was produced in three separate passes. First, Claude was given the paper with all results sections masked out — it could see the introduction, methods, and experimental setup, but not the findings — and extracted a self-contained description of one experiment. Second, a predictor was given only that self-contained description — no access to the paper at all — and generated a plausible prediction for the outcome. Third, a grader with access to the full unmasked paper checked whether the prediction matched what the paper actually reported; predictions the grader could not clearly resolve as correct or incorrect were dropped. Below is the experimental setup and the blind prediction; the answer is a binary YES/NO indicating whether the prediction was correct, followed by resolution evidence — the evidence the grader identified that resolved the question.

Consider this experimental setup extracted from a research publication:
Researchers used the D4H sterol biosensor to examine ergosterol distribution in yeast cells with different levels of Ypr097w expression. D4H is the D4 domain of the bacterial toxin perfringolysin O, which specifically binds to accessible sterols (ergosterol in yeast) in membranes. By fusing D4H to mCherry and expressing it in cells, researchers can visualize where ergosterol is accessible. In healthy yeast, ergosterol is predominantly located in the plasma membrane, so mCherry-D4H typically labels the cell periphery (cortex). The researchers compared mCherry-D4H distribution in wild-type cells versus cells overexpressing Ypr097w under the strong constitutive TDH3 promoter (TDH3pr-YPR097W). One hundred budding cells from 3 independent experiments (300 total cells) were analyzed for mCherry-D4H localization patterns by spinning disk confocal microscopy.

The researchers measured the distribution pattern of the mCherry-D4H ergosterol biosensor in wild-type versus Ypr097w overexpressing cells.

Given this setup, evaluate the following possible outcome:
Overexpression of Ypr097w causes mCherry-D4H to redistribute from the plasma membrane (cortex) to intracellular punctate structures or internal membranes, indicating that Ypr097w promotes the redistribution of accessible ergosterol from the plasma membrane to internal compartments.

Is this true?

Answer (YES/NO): YES